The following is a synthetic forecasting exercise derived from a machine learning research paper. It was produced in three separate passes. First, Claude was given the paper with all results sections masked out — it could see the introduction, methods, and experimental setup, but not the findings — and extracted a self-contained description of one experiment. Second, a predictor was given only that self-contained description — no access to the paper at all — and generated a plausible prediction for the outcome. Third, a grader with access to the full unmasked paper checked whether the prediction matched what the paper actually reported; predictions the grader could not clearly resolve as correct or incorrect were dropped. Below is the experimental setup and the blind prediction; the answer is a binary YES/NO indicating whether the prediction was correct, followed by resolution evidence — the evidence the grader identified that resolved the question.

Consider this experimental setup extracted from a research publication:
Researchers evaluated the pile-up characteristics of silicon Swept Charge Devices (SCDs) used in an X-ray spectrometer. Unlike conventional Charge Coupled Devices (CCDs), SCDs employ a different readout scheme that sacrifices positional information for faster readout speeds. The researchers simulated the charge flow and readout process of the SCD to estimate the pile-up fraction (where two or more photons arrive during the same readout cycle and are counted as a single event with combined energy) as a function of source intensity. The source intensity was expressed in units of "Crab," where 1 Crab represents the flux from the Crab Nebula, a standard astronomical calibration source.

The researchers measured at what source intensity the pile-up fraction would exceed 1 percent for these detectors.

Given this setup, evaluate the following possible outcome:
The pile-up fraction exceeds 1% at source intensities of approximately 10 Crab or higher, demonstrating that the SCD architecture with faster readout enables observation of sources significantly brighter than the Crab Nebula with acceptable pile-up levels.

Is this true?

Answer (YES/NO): NO